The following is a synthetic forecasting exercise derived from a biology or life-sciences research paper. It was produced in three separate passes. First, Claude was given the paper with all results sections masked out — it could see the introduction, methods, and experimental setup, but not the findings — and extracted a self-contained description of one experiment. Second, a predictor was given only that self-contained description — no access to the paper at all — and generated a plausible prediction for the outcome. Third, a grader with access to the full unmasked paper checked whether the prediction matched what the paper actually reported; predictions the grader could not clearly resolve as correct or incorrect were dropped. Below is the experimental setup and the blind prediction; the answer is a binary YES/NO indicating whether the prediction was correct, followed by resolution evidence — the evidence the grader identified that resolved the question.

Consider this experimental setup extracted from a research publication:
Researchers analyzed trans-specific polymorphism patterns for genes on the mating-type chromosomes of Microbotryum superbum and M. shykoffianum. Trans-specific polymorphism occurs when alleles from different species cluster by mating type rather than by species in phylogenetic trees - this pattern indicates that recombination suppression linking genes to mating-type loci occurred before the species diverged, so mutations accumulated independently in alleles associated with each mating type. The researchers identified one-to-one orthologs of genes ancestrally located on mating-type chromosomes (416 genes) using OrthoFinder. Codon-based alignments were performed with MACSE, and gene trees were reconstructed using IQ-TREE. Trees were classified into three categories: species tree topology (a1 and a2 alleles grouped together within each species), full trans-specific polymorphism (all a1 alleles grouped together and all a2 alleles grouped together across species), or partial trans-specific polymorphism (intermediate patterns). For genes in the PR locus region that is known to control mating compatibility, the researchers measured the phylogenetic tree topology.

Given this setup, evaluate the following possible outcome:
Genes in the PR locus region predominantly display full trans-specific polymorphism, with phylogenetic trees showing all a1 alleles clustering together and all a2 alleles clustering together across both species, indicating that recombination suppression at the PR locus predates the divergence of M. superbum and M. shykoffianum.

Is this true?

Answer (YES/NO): YES